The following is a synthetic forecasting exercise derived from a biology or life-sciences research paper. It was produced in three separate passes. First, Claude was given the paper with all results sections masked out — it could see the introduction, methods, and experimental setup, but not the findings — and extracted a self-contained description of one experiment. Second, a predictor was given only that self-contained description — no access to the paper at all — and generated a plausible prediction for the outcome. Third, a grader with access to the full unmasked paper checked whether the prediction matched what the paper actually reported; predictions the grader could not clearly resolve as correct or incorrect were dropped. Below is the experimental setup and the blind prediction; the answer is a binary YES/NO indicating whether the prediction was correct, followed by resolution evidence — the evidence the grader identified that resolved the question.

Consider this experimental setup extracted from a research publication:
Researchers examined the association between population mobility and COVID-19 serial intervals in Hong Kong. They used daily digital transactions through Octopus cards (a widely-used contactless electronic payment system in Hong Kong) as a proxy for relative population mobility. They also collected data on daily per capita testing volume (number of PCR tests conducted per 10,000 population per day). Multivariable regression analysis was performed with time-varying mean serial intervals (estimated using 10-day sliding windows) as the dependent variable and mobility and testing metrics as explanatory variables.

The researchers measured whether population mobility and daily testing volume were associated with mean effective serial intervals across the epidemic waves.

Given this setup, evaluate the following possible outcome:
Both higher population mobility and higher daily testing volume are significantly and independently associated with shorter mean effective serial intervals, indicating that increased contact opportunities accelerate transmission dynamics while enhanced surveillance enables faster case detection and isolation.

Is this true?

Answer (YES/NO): NO